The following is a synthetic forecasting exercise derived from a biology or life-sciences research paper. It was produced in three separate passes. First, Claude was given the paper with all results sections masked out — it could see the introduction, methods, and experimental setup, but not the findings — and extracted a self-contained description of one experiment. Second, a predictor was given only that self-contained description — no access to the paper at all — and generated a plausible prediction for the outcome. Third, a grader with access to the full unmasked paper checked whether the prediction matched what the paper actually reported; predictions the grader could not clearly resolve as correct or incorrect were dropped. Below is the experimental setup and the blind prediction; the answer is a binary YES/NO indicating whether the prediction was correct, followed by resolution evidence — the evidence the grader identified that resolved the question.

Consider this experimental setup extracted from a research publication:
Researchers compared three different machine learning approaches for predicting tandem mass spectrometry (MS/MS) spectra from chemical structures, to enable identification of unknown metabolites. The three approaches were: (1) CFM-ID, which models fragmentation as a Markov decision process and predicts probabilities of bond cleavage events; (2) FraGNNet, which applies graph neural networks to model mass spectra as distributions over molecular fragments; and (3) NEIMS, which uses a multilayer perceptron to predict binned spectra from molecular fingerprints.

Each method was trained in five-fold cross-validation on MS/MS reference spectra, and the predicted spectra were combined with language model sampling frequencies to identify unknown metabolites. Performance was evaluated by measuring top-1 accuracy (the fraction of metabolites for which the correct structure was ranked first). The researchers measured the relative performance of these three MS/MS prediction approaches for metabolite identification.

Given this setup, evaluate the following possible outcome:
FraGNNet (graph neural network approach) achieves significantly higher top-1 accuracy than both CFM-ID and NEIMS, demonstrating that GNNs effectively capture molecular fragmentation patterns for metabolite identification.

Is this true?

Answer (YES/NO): NO